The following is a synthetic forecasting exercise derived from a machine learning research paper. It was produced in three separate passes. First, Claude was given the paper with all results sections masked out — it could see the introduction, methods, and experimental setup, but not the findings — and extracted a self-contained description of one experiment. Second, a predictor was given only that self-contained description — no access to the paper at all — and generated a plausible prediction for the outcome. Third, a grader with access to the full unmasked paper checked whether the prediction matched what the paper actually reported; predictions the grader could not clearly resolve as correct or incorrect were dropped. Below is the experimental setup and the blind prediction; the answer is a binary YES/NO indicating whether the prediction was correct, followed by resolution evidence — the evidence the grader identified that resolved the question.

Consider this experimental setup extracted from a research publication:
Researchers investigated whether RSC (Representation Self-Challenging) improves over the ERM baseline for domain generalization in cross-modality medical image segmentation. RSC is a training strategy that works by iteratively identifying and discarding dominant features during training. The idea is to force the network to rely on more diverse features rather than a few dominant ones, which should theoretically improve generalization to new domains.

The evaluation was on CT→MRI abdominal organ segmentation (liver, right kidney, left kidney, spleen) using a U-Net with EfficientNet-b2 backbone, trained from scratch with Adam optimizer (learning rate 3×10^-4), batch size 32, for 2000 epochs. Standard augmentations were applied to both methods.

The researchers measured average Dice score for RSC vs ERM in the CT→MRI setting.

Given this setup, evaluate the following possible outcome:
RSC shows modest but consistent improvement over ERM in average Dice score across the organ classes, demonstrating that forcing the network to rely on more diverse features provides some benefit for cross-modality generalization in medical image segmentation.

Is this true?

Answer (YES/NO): NO